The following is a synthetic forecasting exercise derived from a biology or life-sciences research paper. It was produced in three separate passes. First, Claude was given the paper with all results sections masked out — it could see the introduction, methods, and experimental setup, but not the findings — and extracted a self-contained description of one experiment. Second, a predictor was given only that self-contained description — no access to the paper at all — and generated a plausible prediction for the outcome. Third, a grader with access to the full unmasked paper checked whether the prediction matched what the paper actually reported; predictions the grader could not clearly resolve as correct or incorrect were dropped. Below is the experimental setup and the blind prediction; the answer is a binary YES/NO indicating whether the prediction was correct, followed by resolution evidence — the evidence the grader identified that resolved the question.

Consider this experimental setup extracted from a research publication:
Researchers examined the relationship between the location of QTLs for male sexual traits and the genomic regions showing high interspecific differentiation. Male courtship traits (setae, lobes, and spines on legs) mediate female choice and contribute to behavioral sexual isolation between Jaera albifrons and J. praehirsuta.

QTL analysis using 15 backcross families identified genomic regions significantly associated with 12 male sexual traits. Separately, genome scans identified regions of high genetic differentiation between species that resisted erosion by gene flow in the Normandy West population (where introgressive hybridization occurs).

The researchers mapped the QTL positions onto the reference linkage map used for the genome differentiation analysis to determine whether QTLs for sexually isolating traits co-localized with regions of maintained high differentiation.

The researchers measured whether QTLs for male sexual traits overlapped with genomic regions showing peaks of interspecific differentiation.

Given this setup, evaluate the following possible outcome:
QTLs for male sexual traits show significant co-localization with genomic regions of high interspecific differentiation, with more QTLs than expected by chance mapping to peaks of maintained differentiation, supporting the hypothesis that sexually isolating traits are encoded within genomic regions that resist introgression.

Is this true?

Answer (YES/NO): YES